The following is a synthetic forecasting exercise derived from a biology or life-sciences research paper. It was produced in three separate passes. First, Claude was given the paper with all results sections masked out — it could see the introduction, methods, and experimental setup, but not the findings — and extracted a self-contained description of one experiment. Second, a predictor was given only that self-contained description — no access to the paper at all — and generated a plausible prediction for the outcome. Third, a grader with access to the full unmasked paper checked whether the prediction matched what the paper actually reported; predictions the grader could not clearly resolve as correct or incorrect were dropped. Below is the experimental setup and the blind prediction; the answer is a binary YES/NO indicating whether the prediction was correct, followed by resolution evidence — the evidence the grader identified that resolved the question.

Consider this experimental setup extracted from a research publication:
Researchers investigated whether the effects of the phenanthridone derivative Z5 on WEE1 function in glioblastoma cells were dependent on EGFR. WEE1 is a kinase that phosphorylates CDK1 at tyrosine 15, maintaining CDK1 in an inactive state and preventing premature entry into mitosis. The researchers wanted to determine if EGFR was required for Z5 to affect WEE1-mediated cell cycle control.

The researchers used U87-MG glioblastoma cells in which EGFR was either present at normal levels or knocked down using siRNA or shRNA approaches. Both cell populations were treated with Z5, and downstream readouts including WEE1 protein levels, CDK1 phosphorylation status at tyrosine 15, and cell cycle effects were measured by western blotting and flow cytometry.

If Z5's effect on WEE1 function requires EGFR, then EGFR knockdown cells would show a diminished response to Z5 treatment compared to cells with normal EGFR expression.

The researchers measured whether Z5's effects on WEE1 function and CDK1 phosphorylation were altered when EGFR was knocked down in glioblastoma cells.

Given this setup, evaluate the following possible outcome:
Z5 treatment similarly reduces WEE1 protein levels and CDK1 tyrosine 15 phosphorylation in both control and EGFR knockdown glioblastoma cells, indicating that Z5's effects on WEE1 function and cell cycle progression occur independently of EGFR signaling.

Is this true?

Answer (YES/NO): NO